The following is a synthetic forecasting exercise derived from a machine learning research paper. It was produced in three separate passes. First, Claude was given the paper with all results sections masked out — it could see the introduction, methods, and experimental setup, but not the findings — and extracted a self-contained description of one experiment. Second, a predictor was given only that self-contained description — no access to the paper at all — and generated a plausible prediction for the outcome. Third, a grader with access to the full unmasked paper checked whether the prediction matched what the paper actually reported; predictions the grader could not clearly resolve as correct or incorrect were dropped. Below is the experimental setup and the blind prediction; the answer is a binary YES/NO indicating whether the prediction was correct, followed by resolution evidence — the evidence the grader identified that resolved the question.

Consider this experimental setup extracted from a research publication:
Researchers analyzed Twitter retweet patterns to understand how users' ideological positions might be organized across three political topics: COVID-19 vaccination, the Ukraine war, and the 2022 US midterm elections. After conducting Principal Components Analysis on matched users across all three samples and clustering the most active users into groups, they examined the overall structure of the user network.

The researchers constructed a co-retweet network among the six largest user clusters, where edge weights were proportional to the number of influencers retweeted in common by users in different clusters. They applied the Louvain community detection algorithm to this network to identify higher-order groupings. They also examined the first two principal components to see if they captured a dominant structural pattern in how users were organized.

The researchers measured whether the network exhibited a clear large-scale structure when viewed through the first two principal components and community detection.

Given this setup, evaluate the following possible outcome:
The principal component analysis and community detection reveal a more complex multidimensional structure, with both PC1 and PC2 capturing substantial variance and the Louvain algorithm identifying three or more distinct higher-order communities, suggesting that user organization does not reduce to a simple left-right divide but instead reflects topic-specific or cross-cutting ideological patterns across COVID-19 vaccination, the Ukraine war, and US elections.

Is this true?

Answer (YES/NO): NO